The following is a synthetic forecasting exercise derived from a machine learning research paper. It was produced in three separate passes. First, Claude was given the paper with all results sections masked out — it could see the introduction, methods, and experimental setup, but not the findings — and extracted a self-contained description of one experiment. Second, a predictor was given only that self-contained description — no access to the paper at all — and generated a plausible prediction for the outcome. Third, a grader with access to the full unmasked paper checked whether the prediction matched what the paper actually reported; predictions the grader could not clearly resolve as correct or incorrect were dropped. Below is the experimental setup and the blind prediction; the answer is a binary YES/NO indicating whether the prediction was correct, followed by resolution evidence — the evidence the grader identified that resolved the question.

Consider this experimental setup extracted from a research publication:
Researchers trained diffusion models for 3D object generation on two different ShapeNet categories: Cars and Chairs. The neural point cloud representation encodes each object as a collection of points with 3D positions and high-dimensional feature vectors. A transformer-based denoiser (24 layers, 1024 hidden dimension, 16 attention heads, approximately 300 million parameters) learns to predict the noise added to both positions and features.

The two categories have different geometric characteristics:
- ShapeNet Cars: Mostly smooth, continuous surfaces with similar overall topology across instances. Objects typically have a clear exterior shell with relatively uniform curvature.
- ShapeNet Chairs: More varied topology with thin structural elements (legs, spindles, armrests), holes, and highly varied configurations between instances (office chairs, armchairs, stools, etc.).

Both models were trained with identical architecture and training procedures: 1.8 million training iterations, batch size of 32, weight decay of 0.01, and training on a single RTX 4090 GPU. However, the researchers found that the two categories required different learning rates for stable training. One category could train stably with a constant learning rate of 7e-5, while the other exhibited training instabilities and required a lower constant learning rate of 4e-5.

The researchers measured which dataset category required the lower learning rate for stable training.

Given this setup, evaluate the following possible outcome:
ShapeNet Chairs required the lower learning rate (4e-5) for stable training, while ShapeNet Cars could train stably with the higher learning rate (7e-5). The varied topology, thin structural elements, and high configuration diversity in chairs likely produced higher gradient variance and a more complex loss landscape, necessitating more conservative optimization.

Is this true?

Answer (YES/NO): YES